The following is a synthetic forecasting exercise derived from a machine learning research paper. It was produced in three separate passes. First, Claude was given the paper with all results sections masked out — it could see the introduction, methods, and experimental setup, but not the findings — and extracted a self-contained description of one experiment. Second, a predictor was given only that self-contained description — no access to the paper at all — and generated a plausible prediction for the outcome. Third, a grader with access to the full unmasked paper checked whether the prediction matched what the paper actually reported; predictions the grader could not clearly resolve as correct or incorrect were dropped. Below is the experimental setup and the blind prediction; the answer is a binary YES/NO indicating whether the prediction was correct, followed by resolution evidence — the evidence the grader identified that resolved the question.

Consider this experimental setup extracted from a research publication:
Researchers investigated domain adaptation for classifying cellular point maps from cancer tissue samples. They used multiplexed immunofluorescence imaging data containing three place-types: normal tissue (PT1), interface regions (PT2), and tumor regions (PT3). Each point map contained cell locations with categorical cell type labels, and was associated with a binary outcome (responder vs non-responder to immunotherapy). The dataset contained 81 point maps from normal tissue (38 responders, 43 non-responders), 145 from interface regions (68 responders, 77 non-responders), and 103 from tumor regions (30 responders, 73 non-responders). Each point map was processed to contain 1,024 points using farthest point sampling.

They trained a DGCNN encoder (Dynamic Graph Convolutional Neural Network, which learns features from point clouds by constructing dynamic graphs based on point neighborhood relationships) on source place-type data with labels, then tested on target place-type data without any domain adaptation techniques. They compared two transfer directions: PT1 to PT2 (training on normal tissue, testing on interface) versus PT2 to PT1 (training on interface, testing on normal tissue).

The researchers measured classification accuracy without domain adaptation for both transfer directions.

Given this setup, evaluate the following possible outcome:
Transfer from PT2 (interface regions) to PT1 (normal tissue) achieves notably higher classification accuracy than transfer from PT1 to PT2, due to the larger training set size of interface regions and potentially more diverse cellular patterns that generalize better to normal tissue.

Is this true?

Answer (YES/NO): YES